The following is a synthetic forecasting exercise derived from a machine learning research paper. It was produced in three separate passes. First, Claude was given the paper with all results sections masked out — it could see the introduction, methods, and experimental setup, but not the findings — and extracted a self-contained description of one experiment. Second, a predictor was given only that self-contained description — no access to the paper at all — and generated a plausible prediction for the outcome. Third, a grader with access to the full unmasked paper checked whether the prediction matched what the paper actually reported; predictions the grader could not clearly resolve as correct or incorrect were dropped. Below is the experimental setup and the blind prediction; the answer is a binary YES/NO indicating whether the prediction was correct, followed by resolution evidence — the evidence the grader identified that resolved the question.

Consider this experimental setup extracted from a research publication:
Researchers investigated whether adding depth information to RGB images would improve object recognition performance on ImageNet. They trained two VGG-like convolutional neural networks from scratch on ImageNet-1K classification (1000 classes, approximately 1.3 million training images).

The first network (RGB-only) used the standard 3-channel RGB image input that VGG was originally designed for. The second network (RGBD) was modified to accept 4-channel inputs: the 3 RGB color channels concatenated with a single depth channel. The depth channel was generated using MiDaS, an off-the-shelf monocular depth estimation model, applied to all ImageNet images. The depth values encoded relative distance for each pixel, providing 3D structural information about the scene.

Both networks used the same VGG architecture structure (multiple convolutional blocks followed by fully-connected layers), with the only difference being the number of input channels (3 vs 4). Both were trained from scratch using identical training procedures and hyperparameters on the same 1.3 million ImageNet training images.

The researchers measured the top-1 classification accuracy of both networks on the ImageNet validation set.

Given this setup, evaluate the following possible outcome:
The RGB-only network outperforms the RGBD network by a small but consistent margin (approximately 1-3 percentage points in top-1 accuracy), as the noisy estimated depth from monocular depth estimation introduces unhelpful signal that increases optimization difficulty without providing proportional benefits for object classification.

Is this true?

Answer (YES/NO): NO